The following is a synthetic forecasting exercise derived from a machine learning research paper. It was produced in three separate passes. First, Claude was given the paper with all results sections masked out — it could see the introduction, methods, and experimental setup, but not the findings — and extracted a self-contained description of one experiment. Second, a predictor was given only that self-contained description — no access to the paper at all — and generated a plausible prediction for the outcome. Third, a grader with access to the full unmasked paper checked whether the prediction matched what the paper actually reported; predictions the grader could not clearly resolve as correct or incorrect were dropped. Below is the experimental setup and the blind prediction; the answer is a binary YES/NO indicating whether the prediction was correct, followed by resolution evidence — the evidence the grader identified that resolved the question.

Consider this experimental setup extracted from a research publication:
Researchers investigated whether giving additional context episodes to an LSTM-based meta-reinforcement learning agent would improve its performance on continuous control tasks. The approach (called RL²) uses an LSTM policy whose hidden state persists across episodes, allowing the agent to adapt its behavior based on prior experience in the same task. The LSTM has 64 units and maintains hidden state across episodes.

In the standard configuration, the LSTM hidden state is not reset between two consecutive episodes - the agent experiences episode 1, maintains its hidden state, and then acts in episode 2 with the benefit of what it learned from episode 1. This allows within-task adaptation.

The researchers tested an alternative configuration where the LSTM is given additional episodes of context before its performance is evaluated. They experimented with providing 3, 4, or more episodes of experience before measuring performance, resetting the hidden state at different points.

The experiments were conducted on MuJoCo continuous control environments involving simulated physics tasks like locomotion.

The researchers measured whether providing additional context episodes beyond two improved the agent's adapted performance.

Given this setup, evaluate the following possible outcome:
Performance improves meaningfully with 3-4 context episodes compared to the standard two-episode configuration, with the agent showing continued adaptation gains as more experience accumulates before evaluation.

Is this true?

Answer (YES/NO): NO